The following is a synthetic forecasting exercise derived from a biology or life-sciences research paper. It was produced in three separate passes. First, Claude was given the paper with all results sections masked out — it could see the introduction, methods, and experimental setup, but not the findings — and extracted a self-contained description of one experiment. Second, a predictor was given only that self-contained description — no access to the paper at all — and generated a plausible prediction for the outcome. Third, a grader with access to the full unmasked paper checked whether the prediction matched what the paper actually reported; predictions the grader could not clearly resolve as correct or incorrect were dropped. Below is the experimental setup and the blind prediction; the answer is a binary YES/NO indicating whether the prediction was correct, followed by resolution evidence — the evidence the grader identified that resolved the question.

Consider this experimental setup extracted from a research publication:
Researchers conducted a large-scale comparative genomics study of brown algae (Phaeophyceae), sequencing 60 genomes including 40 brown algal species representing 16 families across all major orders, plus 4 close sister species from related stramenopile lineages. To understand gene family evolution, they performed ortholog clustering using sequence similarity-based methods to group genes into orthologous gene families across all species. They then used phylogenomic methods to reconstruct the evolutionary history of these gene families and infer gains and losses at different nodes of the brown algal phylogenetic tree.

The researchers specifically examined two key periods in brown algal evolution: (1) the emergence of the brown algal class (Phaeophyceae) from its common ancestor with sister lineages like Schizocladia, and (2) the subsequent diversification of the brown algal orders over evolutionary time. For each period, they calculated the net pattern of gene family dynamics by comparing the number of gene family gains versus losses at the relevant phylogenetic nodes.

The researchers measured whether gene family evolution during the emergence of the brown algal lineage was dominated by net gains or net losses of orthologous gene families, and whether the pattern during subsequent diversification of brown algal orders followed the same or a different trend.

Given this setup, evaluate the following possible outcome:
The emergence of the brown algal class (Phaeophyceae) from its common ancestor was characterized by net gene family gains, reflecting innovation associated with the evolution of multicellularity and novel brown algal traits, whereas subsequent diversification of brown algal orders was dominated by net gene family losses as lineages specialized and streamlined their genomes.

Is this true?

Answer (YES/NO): YES